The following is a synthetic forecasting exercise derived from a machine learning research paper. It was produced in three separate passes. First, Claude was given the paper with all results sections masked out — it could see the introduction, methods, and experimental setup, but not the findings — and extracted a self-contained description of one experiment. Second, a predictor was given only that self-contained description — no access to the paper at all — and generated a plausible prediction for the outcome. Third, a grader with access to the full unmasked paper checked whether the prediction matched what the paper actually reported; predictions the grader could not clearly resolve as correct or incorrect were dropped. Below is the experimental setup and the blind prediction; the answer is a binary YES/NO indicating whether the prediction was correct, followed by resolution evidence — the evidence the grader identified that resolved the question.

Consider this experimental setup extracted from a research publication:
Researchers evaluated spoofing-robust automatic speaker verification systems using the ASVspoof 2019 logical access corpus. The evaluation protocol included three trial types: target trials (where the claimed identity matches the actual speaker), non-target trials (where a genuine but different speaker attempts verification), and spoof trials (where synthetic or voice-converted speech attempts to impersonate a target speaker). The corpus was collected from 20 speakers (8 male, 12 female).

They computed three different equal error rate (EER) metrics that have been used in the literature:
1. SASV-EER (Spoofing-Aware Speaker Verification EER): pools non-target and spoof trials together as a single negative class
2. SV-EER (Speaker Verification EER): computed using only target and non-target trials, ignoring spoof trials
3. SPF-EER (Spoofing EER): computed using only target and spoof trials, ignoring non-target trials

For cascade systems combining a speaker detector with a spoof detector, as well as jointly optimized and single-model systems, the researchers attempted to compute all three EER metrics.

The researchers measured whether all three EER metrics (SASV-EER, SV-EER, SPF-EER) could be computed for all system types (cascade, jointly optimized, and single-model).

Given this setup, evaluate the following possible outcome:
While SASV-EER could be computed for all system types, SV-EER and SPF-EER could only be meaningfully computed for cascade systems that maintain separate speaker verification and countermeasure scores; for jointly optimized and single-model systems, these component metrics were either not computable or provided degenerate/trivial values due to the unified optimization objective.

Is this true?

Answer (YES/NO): NO